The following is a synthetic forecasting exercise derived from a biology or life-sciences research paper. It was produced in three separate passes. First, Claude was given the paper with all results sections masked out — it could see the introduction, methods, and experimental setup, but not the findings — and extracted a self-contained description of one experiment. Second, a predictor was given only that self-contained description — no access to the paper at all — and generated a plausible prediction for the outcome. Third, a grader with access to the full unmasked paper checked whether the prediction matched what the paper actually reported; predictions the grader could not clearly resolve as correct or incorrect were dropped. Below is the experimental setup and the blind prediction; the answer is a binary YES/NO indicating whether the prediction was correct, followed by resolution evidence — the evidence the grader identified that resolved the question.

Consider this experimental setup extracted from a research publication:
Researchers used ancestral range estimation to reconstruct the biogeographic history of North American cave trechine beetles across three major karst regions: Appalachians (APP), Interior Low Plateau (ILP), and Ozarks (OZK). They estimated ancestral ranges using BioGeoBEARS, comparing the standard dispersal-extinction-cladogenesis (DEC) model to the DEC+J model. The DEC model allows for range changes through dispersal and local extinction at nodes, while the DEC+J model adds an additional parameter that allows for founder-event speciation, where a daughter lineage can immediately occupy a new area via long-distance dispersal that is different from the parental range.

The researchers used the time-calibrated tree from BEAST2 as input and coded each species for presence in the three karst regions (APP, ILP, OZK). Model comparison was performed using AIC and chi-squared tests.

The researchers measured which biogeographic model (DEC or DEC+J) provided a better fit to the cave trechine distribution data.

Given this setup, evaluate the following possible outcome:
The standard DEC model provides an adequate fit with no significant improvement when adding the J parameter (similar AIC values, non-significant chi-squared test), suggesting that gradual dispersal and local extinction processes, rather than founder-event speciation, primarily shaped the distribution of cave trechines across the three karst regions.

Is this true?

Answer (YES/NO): NO